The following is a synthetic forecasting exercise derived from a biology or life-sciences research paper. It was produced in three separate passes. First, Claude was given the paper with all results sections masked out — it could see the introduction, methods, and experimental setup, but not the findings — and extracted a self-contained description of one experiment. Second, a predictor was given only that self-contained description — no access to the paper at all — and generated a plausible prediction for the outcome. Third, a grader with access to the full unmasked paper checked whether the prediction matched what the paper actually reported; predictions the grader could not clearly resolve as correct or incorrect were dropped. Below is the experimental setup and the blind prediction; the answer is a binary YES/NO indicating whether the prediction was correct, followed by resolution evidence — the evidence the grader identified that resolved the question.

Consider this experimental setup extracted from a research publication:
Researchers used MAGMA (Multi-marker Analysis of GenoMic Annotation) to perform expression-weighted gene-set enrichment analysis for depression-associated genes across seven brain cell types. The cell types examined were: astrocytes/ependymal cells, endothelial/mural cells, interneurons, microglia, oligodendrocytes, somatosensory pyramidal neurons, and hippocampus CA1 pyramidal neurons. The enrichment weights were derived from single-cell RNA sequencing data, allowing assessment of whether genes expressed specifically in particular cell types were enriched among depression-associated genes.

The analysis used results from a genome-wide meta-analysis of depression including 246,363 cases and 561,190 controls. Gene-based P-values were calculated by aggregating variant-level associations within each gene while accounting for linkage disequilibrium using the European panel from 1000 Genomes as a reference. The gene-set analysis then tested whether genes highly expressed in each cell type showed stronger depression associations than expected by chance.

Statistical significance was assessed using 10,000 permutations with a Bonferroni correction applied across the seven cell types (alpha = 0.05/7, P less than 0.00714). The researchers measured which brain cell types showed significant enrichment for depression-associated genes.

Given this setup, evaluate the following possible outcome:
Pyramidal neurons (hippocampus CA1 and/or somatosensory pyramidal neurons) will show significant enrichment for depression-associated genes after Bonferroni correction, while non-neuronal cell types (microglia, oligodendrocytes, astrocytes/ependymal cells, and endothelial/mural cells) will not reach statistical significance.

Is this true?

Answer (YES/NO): YES